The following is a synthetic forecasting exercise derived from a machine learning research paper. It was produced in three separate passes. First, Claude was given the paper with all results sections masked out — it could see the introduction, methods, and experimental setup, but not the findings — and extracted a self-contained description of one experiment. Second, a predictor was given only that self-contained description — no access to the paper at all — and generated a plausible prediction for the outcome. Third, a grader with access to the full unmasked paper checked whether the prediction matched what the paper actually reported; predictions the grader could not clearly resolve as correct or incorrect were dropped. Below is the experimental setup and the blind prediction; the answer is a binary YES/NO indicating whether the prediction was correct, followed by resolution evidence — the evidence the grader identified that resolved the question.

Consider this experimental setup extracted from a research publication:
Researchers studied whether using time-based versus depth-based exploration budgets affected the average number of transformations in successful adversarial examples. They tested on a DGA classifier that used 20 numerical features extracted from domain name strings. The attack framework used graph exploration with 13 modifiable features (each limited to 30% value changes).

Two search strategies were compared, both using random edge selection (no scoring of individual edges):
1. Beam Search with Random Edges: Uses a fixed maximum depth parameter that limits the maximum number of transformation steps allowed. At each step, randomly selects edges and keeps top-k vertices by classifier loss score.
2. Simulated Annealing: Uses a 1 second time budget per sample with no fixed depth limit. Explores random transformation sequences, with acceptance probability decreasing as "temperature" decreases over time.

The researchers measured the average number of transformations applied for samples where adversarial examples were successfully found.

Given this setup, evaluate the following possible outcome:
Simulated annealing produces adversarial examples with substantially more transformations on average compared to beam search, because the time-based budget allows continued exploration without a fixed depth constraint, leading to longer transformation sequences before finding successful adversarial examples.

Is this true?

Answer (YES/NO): YES